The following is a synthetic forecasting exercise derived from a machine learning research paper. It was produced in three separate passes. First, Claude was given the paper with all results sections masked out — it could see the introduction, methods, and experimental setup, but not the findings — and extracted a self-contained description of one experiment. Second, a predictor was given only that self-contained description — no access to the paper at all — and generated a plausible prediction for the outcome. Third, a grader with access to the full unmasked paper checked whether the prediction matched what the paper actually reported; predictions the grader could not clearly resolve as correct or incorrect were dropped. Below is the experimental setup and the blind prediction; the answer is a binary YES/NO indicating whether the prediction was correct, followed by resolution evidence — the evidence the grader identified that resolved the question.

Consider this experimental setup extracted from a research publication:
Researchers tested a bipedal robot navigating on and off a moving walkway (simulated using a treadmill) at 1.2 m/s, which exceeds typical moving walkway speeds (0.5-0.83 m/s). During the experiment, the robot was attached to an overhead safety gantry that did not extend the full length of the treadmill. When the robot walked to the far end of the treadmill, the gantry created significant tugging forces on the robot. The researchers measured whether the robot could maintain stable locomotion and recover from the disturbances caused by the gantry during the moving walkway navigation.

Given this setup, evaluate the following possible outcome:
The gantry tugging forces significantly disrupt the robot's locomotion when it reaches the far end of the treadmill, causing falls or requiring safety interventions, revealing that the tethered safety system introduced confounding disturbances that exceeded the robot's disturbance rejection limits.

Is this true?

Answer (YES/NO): NO